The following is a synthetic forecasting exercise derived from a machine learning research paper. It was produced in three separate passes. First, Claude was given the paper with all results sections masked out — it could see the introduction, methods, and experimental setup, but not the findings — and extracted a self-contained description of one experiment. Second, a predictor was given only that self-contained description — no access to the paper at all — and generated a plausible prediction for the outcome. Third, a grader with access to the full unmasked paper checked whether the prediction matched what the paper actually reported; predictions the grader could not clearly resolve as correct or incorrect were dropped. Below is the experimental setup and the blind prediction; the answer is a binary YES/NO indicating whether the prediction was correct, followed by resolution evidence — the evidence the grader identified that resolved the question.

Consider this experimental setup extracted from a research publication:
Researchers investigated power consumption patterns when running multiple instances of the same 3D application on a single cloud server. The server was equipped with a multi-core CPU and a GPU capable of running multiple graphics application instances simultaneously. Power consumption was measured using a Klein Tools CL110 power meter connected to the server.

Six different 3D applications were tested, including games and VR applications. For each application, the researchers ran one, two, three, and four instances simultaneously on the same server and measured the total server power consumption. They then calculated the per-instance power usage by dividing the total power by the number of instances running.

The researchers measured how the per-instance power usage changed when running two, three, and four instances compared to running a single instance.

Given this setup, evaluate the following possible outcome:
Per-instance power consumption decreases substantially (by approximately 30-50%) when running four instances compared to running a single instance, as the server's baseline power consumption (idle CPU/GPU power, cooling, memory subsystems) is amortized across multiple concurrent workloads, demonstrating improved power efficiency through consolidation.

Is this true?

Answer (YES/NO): NO